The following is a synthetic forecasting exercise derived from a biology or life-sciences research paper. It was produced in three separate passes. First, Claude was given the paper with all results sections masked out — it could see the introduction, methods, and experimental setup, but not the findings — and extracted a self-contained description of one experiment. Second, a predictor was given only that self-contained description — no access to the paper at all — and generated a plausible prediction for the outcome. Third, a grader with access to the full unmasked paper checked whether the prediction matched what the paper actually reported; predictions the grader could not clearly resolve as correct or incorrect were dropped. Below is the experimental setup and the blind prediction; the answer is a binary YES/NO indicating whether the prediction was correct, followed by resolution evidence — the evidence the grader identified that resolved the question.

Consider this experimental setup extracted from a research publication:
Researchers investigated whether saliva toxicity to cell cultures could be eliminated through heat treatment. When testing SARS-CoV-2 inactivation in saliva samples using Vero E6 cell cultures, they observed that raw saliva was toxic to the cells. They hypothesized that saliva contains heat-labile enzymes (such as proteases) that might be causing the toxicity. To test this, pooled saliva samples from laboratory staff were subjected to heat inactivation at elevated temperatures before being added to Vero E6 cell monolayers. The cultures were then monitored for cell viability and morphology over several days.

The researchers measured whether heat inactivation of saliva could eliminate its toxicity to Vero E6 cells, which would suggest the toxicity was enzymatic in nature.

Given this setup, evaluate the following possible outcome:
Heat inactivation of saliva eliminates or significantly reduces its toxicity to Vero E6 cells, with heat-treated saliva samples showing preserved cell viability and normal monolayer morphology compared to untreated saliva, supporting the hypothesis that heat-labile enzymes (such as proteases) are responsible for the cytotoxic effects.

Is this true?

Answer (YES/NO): NO